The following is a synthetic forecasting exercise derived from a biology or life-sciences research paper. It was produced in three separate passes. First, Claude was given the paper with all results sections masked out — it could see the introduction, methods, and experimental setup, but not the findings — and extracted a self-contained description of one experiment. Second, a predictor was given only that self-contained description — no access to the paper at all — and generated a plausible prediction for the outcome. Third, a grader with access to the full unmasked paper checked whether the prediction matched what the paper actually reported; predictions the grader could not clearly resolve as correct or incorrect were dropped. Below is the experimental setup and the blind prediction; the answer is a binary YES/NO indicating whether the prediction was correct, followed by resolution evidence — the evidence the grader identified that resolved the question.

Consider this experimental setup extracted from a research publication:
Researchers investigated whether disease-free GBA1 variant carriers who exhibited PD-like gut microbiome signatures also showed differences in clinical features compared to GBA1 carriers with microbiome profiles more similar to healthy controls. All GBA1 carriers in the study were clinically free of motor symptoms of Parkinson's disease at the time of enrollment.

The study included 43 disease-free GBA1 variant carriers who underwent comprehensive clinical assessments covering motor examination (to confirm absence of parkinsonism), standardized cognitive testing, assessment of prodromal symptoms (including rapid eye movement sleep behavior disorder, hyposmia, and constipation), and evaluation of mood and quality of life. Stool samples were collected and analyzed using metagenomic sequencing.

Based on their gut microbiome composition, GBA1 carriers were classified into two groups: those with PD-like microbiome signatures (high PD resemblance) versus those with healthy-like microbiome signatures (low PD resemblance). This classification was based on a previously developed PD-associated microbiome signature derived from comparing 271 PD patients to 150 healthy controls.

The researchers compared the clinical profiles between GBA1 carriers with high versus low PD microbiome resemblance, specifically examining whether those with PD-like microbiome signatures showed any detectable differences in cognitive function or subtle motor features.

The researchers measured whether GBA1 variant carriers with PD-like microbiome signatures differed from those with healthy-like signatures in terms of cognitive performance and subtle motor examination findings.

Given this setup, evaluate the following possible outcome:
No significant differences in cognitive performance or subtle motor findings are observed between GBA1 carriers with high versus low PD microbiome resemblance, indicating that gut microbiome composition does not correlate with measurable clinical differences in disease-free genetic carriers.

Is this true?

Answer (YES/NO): NO